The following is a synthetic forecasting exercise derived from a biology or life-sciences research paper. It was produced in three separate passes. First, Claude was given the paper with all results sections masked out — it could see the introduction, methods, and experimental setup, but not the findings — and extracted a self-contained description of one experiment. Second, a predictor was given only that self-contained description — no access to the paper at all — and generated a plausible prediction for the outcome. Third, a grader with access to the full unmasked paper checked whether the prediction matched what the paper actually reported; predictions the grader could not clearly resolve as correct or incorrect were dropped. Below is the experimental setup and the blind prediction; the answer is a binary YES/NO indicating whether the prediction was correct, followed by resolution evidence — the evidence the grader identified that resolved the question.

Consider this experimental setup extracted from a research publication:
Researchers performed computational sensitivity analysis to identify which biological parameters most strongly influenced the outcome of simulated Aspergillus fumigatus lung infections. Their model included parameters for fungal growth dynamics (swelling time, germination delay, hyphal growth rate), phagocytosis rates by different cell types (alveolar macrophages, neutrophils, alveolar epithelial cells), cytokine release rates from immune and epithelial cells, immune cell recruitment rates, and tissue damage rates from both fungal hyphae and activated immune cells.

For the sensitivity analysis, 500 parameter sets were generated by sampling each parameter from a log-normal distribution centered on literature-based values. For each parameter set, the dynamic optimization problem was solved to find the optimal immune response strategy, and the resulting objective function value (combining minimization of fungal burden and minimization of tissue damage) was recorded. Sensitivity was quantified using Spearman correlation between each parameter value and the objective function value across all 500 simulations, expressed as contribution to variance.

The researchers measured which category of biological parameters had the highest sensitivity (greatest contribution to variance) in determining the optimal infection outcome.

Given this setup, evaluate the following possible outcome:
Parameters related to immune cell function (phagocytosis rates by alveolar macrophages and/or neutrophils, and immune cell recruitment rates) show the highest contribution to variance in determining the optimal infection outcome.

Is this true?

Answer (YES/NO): NO